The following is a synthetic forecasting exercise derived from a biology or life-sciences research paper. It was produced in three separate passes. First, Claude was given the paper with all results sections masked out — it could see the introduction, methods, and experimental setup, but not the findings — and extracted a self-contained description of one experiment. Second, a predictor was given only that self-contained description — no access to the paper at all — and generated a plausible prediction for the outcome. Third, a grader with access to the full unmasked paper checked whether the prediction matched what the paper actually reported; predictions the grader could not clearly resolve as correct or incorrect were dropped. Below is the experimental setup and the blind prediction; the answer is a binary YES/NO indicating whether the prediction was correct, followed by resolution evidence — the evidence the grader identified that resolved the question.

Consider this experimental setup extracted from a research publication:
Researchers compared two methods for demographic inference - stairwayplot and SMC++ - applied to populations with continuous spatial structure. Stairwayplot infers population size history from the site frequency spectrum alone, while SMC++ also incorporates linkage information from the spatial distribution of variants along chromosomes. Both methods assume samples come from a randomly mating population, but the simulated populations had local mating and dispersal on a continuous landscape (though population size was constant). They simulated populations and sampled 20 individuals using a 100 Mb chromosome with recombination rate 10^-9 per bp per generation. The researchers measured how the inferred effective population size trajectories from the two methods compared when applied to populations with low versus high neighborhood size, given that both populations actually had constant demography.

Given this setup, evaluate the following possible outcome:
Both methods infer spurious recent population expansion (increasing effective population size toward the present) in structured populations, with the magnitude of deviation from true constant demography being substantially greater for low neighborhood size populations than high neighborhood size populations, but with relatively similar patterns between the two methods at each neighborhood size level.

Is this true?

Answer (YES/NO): NO